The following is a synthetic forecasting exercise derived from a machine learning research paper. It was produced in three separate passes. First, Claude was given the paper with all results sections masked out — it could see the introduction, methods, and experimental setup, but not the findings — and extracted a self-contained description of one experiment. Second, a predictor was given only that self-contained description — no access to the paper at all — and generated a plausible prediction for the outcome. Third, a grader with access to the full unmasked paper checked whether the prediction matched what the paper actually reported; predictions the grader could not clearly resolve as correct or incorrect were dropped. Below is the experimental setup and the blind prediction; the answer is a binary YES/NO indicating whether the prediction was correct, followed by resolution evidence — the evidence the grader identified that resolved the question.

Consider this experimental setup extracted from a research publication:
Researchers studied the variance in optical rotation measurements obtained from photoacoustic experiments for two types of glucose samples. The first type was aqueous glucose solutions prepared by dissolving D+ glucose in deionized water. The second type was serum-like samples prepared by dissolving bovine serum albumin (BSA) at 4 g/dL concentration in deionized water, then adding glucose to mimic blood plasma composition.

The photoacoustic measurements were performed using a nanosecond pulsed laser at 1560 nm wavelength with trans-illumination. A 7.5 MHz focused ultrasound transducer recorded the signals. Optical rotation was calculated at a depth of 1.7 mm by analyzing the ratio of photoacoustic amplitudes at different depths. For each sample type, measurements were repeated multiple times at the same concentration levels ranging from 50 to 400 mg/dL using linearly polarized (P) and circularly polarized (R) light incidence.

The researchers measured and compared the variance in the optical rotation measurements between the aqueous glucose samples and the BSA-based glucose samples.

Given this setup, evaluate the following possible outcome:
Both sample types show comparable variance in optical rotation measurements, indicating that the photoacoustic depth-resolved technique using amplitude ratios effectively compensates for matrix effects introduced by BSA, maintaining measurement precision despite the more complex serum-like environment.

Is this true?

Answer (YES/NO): NO